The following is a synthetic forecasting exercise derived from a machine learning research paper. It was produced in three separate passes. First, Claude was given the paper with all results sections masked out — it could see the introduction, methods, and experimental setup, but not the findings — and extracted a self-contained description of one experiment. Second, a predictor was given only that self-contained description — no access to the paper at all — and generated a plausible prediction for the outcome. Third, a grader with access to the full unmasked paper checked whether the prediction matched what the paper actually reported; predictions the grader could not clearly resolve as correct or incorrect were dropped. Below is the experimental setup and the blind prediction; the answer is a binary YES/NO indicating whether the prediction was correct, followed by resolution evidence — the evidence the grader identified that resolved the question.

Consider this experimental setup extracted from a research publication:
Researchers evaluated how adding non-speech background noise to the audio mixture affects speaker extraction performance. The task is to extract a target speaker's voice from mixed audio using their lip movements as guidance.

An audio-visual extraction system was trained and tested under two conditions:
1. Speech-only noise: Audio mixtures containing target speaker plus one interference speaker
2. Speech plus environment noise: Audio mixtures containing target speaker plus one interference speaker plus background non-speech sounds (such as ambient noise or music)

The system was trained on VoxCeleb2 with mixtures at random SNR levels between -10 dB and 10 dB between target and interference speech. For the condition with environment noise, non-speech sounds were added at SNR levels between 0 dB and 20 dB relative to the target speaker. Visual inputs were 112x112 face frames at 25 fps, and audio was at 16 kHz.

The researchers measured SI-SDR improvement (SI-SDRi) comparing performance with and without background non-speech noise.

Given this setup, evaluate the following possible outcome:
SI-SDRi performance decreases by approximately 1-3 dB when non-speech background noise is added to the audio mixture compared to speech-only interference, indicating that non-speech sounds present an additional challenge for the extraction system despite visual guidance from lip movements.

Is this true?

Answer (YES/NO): NO